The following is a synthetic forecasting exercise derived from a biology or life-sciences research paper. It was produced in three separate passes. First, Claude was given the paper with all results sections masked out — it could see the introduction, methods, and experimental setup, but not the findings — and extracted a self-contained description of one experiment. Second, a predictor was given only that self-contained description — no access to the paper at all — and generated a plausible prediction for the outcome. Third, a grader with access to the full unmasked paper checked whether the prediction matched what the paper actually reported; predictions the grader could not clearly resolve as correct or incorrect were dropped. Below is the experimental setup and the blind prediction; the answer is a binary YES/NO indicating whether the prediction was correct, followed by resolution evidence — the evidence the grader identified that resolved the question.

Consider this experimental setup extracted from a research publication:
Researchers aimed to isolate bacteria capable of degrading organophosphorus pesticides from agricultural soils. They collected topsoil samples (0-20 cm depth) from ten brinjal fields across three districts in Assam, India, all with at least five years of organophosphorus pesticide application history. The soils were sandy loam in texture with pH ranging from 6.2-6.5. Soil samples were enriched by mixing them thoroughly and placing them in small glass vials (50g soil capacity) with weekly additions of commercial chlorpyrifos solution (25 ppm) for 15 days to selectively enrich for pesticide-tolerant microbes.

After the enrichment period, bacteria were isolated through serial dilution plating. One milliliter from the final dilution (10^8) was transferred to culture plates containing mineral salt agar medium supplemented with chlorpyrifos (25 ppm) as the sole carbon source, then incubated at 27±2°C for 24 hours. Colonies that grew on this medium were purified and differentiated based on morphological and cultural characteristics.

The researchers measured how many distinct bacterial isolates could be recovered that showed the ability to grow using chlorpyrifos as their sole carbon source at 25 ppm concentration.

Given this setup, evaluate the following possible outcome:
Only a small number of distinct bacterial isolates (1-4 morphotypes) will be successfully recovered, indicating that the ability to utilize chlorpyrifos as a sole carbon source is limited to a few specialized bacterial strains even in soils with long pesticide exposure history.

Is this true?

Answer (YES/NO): NO